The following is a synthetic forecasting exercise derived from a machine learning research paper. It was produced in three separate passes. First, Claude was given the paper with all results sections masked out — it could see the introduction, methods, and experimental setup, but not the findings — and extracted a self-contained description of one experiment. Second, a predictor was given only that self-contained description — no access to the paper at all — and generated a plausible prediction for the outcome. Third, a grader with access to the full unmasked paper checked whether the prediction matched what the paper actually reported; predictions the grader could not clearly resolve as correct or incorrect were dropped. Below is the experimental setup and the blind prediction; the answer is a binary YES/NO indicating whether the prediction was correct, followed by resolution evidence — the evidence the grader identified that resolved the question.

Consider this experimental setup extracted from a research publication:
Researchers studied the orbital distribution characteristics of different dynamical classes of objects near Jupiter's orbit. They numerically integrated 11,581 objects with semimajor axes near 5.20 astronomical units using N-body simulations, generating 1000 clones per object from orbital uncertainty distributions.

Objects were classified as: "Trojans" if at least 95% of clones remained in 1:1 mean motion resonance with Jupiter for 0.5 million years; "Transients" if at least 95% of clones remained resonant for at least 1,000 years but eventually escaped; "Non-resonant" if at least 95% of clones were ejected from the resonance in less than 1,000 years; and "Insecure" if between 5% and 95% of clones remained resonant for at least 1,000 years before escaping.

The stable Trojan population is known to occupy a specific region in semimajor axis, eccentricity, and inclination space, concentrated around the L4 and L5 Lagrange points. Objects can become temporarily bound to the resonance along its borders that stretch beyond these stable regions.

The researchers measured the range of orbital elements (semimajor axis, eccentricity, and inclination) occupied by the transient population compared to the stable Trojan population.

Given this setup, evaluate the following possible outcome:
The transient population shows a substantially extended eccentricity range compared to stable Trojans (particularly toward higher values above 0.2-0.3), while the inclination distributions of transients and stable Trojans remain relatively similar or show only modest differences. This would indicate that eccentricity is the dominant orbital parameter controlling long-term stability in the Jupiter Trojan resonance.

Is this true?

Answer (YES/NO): NO